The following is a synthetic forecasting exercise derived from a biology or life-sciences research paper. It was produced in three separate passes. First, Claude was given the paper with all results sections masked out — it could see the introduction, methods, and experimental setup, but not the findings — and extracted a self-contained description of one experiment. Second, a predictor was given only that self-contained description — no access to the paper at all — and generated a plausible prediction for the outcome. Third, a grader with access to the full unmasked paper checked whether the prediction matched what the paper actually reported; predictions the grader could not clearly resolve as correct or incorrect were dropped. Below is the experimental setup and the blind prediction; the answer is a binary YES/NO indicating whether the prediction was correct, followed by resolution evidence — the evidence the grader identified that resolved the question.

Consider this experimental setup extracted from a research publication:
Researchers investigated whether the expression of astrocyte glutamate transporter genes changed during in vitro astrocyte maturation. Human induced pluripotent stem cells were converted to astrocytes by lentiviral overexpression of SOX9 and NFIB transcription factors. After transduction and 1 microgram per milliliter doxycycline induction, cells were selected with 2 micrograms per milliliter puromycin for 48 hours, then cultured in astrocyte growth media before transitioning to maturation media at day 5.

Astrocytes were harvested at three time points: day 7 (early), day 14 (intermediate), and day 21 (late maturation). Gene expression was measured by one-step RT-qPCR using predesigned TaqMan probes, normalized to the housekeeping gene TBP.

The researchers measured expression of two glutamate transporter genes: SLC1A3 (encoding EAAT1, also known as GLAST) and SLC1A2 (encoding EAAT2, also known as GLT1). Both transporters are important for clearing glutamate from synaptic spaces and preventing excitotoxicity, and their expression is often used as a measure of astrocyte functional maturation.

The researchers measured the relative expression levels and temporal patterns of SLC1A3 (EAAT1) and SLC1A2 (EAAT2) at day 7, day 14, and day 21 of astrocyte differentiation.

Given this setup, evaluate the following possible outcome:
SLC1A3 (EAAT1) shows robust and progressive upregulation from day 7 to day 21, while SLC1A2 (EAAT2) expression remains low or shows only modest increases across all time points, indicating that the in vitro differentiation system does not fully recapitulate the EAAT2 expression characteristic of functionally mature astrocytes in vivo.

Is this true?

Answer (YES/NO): NO